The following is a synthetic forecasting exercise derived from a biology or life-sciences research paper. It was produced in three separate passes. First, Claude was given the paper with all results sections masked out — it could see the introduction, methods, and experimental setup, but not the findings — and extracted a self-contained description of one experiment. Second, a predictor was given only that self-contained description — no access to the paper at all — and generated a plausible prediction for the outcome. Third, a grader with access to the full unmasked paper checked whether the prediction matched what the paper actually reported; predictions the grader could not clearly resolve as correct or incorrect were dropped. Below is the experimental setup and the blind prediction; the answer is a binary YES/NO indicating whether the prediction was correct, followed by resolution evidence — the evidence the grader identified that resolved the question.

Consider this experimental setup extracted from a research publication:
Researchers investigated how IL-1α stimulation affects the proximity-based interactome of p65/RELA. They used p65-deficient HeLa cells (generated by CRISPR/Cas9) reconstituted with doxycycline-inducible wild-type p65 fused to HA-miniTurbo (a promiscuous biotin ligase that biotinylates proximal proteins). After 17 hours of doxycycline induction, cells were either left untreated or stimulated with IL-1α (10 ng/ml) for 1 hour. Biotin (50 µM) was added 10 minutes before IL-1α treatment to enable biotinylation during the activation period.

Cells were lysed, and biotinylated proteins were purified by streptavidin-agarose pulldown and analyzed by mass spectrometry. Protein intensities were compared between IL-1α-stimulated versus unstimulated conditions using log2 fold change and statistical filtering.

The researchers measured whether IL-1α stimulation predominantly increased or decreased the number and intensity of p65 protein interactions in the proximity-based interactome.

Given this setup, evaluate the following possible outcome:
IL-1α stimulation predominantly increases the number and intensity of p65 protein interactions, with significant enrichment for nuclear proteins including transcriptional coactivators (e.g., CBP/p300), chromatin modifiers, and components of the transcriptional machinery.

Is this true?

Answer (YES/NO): YES